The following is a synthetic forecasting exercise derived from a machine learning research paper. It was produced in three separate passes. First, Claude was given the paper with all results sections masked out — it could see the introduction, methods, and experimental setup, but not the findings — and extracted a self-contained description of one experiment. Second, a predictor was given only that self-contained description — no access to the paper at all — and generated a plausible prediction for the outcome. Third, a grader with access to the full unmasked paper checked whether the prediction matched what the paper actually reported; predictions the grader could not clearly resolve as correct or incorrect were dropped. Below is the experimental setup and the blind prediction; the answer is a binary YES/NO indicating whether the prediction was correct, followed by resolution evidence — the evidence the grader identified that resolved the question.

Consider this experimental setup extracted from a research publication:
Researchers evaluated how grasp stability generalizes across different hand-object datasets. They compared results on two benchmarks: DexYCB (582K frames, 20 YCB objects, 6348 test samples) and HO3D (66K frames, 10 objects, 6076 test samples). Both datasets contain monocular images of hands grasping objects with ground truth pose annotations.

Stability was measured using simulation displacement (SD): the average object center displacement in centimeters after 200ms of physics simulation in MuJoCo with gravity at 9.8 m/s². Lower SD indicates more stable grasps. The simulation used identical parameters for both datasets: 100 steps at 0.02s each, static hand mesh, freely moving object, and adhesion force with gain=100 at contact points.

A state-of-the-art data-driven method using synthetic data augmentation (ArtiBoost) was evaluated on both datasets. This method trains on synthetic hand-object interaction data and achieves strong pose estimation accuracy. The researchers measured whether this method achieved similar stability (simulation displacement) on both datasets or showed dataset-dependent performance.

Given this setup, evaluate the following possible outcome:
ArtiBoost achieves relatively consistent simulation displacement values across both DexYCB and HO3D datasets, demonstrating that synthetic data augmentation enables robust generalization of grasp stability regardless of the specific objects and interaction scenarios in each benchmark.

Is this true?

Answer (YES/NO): YES